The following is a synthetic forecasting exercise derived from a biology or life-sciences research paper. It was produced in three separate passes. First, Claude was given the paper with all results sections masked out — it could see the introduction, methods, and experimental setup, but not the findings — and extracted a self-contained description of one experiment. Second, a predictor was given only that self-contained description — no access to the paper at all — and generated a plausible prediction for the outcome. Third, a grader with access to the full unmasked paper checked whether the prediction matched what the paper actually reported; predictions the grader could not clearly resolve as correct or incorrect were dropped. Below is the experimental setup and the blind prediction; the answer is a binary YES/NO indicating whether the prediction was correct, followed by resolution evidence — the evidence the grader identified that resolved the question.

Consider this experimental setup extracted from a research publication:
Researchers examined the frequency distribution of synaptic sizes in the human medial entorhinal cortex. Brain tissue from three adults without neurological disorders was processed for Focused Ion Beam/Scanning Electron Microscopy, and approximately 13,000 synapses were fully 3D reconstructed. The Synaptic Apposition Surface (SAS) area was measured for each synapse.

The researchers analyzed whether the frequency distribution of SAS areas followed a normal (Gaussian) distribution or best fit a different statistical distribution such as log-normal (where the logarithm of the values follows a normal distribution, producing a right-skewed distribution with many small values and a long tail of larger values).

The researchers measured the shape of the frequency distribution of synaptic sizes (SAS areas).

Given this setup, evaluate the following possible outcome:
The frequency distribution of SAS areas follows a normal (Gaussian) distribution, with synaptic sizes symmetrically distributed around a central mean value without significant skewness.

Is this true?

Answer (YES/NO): NO